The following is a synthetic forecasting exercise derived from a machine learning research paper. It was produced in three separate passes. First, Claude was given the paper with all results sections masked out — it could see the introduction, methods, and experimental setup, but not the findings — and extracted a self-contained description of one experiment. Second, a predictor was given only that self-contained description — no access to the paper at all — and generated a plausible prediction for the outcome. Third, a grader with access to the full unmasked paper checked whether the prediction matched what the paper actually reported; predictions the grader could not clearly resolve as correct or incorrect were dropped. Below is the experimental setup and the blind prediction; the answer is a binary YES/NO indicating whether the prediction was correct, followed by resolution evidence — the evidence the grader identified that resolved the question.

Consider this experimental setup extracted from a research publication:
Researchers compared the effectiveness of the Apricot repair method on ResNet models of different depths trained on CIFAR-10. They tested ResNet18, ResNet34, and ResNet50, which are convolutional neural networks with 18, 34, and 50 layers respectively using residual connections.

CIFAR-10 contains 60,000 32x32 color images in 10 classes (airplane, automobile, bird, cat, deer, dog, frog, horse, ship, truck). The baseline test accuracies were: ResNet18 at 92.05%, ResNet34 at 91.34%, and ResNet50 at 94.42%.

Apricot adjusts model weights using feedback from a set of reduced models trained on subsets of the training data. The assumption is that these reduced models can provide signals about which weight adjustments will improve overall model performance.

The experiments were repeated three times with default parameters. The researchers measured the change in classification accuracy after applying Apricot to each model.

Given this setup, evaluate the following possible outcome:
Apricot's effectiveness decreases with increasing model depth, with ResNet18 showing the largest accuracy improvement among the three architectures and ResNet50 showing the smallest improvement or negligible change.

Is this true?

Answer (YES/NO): NO